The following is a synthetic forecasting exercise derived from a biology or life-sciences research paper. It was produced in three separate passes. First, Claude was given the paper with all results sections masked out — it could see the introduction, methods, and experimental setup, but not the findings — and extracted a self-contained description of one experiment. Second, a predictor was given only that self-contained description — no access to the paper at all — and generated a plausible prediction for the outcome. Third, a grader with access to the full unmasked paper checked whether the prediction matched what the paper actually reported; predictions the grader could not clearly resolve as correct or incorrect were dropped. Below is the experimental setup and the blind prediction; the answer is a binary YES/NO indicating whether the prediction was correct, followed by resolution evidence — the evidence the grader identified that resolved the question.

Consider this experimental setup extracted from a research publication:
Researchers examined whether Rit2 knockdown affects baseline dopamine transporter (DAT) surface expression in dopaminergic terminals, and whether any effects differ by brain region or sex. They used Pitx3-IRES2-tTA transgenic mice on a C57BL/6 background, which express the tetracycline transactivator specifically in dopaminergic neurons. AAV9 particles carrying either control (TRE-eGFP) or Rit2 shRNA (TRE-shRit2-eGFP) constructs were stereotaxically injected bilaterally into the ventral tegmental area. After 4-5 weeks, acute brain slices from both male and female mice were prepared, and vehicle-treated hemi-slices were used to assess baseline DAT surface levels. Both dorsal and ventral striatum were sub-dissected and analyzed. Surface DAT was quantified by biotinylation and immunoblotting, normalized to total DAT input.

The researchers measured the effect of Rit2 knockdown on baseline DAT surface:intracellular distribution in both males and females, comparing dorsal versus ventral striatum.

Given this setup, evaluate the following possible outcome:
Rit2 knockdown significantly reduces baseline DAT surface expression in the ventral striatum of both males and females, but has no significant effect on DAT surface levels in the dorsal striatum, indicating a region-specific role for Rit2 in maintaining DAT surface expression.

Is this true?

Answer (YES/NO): NO